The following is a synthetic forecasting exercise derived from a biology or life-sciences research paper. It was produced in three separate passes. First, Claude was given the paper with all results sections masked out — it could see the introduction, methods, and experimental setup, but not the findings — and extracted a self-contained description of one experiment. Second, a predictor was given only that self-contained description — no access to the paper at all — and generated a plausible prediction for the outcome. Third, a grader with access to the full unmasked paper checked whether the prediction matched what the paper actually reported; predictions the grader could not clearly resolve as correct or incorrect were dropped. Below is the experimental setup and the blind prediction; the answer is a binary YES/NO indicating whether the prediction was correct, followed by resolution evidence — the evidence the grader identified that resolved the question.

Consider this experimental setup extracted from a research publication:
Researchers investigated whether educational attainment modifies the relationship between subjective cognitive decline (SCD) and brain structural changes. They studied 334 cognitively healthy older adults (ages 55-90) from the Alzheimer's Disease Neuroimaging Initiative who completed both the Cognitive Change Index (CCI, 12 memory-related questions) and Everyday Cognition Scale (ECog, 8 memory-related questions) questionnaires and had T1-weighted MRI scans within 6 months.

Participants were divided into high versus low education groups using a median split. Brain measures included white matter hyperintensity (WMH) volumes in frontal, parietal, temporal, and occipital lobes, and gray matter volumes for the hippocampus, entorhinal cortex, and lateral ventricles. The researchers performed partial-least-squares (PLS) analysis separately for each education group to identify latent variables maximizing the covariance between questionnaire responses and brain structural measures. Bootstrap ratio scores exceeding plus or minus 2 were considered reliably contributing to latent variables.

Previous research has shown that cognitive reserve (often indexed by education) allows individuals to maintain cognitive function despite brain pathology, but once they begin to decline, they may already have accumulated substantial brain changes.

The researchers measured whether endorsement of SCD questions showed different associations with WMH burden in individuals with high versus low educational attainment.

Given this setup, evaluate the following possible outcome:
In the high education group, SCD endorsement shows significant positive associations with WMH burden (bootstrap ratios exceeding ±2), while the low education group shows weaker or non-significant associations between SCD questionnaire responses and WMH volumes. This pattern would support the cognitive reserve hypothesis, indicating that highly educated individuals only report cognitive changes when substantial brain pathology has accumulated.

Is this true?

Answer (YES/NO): YES